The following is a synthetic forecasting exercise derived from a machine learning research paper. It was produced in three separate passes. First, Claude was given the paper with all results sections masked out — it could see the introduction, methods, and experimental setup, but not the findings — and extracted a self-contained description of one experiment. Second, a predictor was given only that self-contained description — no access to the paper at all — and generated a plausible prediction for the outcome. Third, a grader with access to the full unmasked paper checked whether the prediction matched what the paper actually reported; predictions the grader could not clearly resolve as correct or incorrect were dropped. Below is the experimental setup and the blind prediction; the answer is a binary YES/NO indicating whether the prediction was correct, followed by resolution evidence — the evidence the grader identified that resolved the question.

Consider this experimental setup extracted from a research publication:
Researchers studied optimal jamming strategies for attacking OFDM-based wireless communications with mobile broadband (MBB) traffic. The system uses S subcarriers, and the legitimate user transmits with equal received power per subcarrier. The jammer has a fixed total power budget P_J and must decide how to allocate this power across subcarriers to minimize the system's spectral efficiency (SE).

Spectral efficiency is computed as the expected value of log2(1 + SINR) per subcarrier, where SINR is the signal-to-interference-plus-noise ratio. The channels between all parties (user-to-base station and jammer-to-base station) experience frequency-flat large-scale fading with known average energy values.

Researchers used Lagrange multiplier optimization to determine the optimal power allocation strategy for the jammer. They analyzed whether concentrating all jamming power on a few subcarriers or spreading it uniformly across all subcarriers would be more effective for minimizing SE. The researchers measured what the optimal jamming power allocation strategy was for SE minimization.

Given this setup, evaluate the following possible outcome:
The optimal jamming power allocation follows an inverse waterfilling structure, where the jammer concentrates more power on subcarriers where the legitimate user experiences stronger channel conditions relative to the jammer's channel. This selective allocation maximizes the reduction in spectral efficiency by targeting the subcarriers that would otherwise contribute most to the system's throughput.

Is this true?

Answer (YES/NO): NO